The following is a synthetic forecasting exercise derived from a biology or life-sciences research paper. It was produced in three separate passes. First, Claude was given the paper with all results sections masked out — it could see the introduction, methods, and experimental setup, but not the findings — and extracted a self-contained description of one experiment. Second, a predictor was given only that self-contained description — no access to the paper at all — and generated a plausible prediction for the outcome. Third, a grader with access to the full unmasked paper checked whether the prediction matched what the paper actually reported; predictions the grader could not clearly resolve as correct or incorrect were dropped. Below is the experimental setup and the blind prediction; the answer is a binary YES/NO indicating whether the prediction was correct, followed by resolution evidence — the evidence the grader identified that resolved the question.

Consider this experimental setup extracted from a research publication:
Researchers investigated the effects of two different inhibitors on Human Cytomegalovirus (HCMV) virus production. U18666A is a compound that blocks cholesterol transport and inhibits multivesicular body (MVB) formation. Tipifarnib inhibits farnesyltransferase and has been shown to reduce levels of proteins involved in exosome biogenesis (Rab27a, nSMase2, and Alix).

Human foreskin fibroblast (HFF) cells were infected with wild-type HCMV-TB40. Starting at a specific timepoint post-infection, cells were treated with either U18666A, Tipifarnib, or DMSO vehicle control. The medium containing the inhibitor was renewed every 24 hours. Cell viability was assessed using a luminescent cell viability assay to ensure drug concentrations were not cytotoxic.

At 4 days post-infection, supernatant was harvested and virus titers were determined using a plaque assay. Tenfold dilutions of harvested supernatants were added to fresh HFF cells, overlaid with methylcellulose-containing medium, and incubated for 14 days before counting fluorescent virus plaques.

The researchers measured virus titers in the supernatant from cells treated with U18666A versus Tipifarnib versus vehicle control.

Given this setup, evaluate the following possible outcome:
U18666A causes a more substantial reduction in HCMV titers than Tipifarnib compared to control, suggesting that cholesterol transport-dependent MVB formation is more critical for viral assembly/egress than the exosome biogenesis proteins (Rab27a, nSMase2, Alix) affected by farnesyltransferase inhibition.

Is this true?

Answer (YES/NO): NO